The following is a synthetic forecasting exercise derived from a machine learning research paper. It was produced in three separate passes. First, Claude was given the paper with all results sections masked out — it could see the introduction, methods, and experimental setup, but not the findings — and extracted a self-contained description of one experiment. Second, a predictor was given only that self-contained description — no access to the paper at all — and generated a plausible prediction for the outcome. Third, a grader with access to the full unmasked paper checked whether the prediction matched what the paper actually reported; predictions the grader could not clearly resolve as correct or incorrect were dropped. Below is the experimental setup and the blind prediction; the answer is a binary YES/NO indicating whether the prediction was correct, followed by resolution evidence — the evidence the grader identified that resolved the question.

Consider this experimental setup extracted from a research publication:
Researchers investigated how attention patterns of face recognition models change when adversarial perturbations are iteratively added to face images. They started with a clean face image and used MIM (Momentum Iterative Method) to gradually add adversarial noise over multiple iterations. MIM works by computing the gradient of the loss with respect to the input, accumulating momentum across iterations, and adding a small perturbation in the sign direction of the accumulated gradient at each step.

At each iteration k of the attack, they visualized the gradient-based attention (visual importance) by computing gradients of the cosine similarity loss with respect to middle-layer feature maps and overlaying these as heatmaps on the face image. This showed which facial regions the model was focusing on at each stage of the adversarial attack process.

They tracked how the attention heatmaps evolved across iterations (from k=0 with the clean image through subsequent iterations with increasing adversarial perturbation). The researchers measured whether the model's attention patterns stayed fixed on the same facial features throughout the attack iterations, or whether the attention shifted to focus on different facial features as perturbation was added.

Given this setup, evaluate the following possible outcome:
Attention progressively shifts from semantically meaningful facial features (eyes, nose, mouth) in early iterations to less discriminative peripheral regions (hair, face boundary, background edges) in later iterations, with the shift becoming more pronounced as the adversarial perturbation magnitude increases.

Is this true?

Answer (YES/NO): NO